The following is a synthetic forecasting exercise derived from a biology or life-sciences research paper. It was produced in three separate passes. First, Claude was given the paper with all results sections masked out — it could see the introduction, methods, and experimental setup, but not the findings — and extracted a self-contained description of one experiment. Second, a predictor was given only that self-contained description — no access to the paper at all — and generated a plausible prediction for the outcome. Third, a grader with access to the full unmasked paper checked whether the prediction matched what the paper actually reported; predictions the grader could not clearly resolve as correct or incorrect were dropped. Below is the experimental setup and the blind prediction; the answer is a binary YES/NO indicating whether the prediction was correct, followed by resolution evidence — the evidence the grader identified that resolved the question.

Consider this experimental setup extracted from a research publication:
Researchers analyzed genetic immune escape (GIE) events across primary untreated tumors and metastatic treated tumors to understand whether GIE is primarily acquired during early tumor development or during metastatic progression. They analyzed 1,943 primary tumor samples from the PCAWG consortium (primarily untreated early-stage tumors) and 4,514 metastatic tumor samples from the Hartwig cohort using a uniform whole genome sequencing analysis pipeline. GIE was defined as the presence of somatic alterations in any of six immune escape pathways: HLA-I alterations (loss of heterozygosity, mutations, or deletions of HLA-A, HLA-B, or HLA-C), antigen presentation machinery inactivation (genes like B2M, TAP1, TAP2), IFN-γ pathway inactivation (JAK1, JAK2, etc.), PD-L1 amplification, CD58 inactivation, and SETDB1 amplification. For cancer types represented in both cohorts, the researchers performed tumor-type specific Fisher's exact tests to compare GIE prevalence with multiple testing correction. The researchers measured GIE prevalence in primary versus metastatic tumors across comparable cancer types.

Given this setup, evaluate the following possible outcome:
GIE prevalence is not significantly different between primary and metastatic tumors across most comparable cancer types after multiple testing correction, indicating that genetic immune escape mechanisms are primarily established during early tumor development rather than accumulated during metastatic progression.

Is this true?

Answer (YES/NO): YES